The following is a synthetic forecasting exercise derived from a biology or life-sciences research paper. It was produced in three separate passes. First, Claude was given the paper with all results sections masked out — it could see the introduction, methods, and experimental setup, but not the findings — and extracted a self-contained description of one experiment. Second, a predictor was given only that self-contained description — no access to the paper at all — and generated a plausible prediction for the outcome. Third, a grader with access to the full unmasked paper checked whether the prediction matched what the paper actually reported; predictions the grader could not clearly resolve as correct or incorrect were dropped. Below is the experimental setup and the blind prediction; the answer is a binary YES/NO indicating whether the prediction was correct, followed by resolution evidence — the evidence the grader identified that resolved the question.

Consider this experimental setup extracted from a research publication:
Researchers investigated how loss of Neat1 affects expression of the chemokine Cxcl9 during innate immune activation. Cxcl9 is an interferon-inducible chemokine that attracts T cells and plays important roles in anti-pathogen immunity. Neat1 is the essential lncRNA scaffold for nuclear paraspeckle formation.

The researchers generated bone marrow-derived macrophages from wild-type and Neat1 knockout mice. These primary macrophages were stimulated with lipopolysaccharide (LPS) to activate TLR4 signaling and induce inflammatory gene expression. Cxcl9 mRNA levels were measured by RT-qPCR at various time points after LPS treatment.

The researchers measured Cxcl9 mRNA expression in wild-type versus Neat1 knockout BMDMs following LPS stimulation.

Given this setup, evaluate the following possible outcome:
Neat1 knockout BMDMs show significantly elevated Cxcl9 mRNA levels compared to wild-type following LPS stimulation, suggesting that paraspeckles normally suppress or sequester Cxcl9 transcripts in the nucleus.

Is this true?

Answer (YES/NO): NO